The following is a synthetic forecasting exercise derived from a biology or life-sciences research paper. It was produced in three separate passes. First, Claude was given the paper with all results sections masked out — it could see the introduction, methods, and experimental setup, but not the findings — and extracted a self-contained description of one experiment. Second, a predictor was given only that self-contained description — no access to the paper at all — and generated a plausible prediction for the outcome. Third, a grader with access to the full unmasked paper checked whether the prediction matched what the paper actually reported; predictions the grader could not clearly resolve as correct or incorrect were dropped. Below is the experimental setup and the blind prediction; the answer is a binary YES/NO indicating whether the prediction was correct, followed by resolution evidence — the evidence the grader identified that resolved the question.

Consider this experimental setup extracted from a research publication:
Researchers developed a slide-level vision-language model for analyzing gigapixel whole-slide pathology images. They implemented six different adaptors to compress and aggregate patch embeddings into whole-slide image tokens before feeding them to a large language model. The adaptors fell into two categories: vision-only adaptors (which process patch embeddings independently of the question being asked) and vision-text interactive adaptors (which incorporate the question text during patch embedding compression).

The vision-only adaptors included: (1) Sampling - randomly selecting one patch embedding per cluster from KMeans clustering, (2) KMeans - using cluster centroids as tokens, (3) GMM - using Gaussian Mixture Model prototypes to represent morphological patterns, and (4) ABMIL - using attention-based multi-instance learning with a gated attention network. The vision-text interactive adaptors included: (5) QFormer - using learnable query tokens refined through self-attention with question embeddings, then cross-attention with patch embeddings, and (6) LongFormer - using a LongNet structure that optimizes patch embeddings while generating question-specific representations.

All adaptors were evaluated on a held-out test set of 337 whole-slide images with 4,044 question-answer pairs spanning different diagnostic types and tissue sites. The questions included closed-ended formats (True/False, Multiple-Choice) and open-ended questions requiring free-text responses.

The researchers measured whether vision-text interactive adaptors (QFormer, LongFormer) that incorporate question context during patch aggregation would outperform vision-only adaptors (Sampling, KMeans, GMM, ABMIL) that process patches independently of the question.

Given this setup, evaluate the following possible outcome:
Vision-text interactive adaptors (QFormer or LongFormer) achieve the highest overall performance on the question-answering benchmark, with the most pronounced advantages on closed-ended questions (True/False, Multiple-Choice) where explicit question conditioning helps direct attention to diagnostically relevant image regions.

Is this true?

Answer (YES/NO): NO